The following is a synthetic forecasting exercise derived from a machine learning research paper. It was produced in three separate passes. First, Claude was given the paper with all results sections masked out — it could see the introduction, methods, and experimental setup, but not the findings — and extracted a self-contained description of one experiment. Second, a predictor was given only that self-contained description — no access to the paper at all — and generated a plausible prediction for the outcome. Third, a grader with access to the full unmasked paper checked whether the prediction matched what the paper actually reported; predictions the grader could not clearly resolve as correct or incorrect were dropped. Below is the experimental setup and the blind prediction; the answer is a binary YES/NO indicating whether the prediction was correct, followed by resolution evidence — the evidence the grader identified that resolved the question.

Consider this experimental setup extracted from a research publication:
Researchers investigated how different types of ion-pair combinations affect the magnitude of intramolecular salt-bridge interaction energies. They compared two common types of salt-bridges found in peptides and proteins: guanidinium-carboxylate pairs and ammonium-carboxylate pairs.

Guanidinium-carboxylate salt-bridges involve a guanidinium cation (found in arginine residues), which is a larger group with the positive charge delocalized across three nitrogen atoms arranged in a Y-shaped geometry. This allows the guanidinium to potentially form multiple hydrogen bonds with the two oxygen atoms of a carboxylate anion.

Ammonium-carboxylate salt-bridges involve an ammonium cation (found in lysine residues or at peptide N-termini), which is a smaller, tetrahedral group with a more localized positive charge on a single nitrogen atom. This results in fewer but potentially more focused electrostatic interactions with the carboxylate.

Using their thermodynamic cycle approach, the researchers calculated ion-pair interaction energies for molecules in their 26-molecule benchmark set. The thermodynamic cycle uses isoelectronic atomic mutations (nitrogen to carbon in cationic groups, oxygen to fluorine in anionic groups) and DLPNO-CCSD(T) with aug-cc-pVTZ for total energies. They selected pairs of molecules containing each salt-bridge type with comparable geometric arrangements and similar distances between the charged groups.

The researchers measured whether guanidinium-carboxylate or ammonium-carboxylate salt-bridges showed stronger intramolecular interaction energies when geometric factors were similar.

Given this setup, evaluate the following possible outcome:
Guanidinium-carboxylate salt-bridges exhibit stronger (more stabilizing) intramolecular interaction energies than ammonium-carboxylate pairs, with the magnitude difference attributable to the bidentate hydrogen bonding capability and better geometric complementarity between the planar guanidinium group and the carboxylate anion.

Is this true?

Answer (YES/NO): NO